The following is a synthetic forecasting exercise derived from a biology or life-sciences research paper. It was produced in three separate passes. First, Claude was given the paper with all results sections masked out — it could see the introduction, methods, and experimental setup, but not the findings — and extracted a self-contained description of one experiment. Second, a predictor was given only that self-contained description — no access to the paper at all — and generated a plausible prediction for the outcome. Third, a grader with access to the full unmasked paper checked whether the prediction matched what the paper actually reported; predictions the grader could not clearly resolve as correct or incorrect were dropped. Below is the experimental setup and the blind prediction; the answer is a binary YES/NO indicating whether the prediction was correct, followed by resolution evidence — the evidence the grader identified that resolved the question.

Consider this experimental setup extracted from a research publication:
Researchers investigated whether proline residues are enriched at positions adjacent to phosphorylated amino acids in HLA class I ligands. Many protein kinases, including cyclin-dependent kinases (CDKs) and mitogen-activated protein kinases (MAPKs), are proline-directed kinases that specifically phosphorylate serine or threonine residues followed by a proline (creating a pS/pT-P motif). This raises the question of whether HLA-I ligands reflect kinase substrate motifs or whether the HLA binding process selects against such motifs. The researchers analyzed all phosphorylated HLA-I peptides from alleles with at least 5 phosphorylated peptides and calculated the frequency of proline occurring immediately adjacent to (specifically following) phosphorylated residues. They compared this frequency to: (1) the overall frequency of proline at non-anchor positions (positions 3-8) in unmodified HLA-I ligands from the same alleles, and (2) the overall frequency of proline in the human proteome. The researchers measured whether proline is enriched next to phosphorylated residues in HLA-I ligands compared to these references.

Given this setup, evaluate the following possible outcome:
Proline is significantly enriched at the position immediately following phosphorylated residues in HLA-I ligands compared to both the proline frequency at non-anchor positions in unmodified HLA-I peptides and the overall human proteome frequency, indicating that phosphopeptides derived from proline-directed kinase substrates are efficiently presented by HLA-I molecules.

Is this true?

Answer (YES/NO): YES